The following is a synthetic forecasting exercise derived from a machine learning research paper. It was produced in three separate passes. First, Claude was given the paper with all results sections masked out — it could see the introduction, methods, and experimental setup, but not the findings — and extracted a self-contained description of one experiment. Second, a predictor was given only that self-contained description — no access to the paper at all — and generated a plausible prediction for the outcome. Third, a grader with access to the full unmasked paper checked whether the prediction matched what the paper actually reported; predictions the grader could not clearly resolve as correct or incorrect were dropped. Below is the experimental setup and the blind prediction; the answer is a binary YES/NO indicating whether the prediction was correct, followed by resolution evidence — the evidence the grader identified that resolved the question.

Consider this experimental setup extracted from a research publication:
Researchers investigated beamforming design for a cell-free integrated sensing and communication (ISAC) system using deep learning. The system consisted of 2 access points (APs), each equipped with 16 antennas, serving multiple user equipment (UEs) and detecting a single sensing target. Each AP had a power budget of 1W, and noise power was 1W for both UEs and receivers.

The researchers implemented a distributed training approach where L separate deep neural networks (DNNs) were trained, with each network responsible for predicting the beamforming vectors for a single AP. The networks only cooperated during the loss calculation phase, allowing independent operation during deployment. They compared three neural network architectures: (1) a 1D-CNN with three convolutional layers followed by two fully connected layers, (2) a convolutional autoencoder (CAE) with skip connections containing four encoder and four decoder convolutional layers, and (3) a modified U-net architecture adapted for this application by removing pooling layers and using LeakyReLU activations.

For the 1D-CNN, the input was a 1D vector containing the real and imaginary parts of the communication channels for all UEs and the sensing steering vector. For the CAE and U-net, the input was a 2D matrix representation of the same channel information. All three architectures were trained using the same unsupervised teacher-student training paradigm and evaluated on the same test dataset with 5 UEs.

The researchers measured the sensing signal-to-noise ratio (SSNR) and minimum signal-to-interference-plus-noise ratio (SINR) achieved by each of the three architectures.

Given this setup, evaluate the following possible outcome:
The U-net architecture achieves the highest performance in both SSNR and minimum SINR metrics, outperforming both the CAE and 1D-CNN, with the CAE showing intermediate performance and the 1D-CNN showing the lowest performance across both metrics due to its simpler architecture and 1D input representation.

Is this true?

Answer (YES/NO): NO